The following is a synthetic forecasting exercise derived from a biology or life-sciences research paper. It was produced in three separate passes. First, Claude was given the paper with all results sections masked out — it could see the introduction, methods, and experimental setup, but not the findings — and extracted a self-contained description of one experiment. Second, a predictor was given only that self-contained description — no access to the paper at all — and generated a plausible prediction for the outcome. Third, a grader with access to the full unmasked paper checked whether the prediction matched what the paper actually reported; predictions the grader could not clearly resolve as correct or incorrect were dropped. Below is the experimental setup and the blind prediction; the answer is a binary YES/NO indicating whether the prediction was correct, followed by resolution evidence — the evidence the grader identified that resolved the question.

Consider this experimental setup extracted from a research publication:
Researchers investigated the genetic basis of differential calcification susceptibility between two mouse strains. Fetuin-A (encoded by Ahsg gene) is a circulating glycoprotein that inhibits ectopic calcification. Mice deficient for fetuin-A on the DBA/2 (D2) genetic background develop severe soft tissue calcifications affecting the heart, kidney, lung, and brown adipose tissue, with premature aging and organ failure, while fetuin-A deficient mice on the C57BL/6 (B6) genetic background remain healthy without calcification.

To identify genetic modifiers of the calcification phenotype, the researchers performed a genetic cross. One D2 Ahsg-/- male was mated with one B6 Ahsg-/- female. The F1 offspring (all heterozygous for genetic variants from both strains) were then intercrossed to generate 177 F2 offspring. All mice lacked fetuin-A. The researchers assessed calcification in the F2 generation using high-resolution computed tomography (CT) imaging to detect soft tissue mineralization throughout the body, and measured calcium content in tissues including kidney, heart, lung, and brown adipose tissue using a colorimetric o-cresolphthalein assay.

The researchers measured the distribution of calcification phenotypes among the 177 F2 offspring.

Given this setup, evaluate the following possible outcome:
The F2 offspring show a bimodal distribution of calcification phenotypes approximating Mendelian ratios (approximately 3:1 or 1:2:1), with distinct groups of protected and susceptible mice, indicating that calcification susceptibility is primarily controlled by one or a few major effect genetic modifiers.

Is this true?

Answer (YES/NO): NO